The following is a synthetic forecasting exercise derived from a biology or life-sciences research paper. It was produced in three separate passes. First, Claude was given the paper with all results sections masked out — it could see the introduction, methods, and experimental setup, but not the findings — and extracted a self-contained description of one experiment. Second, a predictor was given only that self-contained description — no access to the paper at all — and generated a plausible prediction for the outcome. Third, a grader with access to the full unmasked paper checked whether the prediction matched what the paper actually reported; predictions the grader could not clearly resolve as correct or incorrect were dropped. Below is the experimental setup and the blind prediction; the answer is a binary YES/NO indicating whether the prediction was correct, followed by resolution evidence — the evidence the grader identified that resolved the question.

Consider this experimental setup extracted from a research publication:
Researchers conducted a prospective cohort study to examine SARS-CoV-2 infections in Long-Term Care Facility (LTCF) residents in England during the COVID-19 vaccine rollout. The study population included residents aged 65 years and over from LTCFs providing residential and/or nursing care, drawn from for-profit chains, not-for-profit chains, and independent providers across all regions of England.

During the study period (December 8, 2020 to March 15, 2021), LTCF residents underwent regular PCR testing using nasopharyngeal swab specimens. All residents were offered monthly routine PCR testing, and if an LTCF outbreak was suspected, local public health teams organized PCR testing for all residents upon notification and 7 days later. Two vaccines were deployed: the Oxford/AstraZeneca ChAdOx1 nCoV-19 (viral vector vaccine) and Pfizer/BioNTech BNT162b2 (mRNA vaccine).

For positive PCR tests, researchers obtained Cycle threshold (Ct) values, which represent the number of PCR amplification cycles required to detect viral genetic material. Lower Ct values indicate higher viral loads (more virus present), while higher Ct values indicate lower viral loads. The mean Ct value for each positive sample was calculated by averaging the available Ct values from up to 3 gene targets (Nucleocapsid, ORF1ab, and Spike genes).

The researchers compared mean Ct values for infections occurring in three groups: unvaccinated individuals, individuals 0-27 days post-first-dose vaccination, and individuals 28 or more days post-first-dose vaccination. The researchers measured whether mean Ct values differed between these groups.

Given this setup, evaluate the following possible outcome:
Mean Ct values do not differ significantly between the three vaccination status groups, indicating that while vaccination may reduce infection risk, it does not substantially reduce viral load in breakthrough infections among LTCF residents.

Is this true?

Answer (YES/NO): NO